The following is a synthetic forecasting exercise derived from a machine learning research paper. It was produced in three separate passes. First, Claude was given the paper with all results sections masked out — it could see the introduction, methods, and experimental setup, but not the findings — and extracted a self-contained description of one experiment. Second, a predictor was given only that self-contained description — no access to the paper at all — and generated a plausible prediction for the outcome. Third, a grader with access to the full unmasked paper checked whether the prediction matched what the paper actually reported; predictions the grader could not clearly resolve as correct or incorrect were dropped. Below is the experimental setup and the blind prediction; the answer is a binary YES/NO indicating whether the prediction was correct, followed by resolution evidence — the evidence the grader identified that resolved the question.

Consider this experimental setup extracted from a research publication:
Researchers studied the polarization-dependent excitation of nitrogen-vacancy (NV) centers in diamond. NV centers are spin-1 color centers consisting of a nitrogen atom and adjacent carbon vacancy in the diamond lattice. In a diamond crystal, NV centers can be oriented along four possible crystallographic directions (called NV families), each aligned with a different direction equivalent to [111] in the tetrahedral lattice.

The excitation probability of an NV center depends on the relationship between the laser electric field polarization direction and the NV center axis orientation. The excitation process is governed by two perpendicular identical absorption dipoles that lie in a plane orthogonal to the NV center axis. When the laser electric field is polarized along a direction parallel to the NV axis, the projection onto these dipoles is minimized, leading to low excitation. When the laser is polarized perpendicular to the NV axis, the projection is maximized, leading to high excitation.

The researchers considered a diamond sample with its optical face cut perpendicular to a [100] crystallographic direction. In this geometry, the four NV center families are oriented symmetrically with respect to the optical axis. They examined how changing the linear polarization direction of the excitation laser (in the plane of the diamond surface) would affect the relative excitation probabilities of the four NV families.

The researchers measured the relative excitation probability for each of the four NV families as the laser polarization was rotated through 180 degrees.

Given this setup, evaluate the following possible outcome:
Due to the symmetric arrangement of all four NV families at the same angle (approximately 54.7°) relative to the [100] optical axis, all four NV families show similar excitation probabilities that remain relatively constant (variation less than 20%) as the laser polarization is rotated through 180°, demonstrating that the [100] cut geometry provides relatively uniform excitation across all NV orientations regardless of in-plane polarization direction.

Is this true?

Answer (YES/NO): NO